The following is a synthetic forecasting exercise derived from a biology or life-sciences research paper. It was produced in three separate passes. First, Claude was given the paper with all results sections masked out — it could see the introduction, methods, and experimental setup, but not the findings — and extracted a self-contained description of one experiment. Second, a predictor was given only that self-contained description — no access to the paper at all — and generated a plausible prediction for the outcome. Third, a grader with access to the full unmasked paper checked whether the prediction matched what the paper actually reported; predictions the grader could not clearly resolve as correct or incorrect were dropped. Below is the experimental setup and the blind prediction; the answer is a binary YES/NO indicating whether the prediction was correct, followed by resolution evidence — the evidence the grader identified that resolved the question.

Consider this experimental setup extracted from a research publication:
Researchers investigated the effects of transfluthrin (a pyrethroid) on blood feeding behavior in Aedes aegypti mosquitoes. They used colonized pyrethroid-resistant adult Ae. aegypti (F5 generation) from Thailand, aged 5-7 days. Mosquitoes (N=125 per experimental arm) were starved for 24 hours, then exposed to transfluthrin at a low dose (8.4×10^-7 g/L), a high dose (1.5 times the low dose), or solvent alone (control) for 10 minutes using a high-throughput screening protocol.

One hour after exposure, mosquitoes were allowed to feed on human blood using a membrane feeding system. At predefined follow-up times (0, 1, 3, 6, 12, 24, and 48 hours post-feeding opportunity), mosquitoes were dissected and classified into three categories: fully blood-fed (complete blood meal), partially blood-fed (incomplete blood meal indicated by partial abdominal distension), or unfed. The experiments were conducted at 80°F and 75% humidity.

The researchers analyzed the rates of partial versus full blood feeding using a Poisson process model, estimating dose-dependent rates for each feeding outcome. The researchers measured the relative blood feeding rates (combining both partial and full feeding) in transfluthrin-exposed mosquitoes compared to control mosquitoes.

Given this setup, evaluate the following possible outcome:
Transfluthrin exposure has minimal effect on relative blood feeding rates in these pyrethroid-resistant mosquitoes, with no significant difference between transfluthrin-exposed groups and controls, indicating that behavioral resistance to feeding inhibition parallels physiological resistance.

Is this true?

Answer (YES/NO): NO